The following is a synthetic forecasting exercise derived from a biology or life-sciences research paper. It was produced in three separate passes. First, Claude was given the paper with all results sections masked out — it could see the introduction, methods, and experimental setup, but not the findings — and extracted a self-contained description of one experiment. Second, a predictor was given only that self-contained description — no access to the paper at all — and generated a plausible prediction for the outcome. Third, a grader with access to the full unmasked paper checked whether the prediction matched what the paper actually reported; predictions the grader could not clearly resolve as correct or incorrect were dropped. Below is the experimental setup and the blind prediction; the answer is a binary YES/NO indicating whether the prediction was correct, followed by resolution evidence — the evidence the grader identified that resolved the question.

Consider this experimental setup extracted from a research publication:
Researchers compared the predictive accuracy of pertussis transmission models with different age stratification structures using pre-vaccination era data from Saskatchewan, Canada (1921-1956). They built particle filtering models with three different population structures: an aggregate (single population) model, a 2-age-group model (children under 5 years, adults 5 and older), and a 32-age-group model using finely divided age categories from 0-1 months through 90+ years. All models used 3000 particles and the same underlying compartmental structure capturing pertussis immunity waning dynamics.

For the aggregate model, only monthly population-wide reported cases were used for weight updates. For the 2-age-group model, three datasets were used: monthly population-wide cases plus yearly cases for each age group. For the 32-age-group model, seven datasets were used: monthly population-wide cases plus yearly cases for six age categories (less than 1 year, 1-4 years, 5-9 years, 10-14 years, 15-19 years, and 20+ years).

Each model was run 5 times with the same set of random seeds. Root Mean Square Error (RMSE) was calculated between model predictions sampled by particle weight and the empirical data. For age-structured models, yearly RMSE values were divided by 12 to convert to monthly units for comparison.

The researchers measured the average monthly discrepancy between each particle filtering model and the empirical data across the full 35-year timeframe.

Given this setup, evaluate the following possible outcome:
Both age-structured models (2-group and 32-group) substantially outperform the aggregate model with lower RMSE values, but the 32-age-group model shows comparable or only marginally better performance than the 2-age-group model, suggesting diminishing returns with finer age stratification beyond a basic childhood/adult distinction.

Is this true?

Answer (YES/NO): NO